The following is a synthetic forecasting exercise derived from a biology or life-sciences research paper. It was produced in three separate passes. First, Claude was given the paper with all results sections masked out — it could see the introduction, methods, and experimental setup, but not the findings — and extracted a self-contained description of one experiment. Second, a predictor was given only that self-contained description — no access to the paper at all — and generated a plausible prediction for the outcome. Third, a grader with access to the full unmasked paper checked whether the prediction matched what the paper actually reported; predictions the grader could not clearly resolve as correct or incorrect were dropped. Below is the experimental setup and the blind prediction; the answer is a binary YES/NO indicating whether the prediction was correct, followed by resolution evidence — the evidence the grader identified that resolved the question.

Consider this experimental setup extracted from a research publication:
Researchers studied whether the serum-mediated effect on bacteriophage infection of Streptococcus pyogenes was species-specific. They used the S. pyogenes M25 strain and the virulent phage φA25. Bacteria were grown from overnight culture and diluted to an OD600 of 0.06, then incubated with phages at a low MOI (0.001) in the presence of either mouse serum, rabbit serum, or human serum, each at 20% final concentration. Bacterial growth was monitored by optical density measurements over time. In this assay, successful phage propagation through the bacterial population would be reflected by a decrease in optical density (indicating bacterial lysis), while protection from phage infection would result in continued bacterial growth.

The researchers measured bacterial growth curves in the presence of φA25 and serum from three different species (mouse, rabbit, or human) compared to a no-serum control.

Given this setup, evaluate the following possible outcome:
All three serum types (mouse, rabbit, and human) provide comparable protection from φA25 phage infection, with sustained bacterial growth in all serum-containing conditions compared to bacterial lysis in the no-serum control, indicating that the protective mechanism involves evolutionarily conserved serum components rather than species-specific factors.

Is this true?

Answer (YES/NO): NO